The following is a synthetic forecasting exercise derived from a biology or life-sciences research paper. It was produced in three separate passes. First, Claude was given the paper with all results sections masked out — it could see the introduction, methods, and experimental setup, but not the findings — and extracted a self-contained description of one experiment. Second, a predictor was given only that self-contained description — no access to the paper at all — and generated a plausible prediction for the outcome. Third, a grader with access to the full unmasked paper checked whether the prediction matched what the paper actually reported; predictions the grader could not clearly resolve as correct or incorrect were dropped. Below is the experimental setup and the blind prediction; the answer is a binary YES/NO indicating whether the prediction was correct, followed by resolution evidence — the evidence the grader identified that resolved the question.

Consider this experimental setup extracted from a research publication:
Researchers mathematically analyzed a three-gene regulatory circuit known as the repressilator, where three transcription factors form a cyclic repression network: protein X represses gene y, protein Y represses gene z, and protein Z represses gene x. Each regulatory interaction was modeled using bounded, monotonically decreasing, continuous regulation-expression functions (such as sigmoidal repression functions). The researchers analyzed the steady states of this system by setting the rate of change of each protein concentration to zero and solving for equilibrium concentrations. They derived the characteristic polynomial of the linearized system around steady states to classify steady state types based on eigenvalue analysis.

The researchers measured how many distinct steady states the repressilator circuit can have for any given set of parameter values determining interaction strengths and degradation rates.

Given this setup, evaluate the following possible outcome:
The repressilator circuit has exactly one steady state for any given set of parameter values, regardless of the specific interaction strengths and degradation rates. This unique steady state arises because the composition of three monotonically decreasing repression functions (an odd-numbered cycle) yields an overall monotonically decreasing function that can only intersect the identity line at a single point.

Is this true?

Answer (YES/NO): YES